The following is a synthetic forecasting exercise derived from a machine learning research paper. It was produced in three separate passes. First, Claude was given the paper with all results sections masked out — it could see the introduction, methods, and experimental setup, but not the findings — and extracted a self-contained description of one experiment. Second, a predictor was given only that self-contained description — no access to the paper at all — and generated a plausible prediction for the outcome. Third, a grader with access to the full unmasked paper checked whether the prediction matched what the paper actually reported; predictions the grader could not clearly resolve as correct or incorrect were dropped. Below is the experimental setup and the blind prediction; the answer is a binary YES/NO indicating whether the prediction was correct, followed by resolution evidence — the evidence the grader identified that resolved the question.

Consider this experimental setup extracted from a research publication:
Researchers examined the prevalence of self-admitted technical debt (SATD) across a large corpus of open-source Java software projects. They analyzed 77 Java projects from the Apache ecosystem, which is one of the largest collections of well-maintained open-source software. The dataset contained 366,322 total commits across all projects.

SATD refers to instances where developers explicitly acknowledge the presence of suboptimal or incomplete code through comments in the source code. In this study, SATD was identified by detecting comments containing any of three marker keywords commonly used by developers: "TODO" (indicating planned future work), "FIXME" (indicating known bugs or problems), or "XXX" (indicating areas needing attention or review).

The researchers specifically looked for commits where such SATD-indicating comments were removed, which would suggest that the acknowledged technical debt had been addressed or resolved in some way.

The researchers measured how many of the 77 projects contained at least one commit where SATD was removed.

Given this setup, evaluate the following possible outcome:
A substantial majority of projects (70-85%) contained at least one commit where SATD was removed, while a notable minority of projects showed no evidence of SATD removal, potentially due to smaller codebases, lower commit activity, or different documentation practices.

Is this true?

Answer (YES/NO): NO